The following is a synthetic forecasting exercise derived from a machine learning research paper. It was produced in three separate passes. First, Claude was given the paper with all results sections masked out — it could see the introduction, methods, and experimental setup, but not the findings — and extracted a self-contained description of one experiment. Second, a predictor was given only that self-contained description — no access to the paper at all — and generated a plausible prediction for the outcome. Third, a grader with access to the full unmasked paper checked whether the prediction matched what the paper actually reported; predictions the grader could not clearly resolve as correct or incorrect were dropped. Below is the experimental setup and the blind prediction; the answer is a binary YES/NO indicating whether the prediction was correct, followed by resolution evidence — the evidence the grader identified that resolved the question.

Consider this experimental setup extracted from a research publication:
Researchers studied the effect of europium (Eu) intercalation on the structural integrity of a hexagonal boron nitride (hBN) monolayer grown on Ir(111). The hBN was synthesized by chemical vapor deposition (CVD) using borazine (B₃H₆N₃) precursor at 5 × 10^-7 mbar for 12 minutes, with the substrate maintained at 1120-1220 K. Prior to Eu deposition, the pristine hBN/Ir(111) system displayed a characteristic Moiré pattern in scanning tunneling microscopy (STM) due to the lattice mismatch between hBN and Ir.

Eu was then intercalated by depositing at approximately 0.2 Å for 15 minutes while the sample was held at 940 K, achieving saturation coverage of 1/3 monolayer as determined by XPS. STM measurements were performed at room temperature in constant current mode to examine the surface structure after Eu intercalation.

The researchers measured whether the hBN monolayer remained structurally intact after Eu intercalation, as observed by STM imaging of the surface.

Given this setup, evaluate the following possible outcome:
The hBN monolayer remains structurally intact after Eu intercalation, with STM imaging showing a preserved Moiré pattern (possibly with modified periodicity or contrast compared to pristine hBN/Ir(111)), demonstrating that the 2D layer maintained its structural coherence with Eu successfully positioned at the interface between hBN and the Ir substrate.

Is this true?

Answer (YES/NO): YES